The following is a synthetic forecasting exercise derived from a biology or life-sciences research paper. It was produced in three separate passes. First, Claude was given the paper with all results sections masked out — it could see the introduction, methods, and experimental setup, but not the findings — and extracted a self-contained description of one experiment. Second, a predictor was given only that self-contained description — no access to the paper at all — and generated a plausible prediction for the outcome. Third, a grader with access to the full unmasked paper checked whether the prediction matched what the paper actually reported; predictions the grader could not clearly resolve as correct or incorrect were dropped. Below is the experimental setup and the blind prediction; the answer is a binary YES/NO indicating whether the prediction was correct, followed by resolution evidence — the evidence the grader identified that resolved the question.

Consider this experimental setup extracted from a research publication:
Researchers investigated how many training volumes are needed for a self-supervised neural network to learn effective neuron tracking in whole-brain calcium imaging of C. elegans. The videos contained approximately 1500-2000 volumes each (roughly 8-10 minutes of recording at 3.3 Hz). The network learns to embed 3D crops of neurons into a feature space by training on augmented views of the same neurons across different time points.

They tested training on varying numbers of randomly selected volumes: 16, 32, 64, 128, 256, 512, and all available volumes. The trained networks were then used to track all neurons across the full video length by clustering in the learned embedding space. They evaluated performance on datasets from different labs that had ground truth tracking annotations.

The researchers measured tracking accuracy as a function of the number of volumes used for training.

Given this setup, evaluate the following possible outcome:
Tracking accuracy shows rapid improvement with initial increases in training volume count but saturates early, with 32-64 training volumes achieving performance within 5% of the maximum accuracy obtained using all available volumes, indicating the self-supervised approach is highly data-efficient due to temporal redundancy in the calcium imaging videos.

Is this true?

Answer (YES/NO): NO